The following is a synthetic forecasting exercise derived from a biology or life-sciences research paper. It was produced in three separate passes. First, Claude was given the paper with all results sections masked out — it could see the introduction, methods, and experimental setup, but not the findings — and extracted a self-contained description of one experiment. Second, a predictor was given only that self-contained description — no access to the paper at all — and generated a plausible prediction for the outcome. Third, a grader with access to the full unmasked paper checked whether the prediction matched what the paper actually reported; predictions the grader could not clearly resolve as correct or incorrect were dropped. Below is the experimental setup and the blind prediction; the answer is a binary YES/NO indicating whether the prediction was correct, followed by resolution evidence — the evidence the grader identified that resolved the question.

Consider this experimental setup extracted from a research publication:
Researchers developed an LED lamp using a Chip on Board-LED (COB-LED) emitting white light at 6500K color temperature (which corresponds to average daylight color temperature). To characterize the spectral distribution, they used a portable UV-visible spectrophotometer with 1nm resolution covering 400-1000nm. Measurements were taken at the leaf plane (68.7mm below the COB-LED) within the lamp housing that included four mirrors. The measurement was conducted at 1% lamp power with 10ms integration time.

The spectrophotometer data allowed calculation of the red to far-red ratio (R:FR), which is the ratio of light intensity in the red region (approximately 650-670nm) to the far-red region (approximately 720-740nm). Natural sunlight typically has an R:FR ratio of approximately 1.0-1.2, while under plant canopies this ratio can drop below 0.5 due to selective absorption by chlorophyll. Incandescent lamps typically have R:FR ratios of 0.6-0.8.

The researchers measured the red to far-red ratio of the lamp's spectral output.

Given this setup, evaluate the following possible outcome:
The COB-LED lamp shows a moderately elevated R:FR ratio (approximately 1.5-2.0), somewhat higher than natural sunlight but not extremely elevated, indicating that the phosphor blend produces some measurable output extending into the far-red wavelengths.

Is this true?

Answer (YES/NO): NO